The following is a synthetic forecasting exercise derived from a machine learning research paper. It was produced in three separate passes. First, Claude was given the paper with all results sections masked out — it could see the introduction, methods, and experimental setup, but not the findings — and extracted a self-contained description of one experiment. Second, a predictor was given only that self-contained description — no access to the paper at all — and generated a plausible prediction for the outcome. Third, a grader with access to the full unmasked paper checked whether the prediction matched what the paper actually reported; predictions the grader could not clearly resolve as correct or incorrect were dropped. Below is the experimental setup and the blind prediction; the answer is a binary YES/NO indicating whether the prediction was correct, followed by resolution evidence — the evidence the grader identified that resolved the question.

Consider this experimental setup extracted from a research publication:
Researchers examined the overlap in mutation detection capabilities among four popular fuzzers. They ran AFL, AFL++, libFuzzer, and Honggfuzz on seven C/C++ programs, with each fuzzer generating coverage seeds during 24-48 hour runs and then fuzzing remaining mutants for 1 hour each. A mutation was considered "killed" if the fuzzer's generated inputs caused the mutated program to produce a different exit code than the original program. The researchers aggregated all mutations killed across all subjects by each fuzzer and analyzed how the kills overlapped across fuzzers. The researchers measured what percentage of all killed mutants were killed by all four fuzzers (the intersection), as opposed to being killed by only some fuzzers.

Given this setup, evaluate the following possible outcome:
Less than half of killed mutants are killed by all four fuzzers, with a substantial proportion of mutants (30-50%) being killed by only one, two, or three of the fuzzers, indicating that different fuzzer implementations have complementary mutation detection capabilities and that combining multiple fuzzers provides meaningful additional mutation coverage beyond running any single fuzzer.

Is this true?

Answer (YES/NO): NO